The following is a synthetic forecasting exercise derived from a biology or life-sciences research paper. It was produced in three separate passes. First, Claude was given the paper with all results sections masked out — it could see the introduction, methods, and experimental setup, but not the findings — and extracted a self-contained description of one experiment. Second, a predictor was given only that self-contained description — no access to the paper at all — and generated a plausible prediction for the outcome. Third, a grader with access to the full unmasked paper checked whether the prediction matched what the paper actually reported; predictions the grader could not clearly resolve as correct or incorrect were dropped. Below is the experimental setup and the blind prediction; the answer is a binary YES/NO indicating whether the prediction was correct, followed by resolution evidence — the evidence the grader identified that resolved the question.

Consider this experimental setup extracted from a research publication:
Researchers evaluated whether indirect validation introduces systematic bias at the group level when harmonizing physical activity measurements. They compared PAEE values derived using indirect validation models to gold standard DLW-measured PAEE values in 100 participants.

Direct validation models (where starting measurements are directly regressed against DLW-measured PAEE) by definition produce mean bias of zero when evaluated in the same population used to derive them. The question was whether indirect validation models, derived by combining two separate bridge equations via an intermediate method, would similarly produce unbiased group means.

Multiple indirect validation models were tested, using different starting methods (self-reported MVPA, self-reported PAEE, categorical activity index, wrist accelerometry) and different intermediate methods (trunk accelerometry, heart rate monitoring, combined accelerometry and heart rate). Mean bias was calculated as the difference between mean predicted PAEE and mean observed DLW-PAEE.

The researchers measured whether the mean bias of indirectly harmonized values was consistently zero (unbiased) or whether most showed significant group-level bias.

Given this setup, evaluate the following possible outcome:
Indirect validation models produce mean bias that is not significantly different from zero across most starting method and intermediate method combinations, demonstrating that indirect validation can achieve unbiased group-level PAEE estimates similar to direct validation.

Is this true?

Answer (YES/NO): NO